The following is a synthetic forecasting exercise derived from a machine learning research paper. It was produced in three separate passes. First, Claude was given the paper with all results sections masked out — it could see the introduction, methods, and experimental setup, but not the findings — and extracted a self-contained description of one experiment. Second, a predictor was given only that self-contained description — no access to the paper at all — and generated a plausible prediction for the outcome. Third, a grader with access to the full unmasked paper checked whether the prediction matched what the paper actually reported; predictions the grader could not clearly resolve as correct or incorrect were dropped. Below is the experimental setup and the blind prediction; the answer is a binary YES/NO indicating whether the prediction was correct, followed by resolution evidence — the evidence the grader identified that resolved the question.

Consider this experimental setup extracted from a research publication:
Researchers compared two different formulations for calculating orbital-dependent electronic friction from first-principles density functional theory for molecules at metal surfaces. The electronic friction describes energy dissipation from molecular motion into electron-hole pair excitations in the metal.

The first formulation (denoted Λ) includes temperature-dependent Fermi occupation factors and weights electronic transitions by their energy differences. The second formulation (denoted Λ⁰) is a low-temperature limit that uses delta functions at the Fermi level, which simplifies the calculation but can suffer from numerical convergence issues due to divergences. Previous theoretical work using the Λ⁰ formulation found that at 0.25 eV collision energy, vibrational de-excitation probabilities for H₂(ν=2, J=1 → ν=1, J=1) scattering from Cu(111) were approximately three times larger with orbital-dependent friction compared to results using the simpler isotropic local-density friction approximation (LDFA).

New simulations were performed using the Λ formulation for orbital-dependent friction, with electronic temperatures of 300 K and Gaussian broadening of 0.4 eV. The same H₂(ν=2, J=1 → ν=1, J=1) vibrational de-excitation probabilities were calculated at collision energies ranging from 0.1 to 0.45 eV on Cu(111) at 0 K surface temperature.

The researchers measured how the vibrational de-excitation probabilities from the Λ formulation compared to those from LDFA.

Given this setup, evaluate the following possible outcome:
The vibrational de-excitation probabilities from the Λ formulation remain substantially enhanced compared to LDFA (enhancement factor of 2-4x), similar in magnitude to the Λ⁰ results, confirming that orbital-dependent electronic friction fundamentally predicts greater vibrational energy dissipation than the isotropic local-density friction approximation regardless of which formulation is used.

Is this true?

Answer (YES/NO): NO